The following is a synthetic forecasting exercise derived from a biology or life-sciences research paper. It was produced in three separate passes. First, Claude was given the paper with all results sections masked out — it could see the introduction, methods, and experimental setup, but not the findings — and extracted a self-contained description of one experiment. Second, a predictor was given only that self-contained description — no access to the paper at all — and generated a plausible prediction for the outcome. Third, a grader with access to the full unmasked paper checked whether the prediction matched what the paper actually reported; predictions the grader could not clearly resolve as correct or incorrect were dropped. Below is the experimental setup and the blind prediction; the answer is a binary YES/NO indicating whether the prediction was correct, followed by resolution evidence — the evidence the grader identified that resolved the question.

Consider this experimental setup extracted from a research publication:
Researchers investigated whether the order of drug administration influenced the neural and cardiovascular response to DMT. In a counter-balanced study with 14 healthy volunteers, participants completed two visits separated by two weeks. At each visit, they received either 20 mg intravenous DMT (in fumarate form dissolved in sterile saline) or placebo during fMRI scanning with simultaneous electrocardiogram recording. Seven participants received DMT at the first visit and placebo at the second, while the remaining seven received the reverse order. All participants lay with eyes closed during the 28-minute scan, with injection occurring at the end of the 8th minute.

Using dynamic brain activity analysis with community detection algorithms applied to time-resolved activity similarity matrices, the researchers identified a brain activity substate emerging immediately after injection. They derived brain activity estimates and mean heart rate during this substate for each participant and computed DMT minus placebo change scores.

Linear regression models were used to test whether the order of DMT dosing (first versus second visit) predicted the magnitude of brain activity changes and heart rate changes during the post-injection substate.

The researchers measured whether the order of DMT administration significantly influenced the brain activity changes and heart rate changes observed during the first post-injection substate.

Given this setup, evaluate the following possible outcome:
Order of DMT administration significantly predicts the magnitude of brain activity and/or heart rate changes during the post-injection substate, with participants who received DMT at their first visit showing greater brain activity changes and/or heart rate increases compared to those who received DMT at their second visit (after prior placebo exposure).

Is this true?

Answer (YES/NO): NO